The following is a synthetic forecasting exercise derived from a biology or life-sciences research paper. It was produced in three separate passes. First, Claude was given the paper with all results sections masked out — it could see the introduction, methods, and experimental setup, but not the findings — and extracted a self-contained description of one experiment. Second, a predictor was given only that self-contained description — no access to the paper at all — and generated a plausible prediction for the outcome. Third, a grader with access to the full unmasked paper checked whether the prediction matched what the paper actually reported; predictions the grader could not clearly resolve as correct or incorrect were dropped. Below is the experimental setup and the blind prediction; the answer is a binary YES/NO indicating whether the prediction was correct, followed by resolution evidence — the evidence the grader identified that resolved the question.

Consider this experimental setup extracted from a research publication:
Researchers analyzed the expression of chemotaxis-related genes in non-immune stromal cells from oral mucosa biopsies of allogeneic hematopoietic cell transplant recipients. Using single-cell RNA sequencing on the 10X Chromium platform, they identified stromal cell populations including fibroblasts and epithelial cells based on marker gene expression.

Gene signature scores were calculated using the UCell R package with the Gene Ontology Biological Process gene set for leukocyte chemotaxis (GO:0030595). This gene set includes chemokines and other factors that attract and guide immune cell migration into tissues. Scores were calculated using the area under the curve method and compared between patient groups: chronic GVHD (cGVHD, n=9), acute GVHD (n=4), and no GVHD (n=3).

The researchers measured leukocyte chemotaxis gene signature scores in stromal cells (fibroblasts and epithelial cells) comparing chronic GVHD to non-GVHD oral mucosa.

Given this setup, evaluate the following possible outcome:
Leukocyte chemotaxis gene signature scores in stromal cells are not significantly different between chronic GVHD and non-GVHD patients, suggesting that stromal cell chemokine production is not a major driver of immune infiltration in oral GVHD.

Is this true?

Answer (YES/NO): NO